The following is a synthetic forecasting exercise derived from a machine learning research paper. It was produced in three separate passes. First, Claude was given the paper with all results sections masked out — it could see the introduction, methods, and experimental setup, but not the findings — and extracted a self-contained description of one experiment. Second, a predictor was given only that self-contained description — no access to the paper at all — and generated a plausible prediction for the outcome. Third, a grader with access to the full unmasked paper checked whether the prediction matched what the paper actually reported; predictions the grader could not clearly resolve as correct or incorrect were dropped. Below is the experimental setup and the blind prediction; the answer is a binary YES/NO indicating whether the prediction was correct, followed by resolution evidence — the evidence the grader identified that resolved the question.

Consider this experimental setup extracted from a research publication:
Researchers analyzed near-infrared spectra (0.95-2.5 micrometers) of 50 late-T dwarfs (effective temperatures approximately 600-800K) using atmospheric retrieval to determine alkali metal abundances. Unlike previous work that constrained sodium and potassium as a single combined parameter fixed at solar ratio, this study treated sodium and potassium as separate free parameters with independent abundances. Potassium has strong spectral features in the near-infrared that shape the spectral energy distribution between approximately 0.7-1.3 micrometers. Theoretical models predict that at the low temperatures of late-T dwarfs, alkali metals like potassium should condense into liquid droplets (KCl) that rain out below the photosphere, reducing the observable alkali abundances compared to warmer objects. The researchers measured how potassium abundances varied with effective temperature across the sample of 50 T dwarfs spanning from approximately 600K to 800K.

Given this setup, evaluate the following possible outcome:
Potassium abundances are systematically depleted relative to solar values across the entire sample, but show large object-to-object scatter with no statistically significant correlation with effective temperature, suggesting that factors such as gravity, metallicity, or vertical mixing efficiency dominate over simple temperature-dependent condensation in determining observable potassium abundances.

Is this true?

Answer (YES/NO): NO